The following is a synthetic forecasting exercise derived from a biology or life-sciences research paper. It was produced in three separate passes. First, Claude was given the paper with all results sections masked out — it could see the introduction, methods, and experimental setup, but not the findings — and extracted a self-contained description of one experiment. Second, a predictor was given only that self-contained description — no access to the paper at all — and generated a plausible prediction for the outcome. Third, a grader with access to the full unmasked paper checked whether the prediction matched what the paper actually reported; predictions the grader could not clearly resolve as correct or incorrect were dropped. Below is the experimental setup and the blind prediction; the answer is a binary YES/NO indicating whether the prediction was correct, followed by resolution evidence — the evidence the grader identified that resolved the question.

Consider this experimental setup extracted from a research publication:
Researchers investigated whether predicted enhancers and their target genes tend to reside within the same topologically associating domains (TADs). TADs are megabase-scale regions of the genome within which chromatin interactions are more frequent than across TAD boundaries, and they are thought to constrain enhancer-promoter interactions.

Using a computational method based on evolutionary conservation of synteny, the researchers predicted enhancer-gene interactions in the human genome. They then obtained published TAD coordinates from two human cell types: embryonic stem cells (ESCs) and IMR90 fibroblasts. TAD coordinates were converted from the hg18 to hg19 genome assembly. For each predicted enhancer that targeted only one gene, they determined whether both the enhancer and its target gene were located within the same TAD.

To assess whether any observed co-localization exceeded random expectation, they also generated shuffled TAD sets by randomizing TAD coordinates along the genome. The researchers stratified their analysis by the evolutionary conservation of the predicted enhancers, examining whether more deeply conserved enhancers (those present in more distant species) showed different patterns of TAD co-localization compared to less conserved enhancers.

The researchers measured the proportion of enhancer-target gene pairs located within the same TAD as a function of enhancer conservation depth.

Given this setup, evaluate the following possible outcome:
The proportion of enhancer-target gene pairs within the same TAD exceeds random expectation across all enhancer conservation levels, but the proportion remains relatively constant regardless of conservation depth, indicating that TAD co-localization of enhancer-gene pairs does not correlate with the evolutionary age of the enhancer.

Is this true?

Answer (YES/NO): NO